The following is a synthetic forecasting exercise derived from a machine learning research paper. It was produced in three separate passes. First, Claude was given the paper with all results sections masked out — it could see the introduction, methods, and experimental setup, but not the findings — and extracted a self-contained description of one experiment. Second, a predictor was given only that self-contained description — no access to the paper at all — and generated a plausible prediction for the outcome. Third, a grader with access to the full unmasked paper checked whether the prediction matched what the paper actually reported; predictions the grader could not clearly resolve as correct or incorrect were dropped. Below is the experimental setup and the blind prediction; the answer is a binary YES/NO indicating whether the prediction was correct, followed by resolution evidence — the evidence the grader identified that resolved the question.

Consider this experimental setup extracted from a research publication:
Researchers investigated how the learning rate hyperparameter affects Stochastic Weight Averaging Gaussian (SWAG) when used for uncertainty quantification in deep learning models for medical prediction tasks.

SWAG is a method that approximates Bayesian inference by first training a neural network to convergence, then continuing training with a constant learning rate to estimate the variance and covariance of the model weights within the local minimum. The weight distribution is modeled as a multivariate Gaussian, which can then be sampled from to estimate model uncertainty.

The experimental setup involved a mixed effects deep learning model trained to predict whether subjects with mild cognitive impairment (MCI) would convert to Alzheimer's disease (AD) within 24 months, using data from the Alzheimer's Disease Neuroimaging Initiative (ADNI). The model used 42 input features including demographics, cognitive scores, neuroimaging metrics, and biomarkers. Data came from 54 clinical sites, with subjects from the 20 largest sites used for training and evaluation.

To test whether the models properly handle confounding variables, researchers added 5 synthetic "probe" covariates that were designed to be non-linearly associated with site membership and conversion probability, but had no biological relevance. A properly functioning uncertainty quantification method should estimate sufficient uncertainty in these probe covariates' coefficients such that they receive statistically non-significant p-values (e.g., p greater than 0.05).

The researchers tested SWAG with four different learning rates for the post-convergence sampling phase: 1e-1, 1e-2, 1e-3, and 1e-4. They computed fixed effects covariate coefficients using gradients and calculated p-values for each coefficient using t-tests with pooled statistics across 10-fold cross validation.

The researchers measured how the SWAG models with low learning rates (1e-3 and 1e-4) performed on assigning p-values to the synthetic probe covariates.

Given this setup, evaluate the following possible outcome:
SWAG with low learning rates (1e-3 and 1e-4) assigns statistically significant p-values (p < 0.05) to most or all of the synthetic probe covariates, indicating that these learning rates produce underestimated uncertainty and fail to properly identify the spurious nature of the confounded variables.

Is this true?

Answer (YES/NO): YES